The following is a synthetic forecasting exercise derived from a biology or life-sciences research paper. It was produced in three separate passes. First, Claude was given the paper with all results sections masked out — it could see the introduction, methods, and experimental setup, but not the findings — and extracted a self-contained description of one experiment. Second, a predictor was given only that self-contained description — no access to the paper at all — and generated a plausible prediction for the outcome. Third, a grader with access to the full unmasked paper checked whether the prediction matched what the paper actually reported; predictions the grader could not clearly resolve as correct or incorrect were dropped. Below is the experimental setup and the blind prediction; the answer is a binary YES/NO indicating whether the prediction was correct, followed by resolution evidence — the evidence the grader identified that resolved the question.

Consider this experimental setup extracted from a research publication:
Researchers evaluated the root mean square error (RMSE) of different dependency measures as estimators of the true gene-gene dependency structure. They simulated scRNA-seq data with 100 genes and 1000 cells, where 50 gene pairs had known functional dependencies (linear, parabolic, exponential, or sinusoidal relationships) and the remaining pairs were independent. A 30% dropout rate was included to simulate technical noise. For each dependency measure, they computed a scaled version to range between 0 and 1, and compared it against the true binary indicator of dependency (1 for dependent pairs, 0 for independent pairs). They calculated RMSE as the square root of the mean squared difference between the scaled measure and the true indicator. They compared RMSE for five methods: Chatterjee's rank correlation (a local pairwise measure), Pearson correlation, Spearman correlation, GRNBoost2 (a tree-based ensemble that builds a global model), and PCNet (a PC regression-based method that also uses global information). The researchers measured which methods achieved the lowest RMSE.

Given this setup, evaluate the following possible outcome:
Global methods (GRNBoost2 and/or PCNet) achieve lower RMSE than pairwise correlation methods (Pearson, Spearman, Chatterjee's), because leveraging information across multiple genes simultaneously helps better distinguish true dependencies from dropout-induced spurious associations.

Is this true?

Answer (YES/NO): YES